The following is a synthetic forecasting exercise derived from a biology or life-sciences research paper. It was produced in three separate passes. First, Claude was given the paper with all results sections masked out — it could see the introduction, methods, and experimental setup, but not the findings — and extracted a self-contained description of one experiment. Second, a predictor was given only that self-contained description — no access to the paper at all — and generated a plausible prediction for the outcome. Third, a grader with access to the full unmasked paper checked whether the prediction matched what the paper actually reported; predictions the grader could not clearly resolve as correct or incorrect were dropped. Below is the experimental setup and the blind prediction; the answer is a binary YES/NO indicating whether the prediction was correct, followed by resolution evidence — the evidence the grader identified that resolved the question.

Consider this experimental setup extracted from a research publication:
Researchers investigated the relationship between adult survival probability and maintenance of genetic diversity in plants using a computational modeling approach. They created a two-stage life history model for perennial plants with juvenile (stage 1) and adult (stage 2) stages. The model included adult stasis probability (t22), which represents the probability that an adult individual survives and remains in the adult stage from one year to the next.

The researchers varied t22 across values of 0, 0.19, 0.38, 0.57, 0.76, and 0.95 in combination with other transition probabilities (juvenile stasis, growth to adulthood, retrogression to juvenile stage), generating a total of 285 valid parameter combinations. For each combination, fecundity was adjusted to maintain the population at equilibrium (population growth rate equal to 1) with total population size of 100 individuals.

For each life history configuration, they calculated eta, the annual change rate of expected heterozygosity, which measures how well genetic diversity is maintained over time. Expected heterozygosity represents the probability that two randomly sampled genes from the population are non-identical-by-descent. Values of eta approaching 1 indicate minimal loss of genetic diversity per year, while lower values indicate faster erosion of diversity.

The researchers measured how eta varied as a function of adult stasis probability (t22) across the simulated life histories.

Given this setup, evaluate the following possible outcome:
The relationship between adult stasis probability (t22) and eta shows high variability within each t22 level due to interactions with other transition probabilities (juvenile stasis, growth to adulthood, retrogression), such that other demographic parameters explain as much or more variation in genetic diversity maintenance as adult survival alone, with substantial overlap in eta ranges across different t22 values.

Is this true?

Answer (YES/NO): NO